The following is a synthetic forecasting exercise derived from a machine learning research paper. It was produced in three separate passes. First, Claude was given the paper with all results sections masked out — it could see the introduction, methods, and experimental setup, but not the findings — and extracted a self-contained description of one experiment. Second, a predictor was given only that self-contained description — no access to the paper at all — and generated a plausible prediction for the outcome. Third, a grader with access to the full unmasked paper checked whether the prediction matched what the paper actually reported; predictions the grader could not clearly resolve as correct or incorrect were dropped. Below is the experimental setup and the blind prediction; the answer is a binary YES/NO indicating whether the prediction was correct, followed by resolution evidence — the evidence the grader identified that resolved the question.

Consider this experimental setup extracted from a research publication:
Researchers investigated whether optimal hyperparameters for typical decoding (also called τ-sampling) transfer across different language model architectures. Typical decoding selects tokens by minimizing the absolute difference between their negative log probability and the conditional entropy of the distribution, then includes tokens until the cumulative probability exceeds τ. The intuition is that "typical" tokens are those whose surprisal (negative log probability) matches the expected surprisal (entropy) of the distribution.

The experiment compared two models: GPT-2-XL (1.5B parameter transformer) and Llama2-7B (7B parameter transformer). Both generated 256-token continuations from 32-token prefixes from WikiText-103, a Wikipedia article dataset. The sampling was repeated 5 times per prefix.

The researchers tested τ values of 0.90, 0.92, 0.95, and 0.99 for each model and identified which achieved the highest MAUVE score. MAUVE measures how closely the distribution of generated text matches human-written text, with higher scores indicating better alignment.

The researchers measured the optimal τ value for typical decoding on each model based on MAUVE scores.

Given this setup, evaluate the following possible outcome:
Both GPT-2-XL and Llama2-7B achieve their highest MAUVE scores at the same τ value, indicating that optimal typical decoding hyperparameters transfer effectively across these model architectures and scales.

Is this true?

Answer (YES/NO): NO